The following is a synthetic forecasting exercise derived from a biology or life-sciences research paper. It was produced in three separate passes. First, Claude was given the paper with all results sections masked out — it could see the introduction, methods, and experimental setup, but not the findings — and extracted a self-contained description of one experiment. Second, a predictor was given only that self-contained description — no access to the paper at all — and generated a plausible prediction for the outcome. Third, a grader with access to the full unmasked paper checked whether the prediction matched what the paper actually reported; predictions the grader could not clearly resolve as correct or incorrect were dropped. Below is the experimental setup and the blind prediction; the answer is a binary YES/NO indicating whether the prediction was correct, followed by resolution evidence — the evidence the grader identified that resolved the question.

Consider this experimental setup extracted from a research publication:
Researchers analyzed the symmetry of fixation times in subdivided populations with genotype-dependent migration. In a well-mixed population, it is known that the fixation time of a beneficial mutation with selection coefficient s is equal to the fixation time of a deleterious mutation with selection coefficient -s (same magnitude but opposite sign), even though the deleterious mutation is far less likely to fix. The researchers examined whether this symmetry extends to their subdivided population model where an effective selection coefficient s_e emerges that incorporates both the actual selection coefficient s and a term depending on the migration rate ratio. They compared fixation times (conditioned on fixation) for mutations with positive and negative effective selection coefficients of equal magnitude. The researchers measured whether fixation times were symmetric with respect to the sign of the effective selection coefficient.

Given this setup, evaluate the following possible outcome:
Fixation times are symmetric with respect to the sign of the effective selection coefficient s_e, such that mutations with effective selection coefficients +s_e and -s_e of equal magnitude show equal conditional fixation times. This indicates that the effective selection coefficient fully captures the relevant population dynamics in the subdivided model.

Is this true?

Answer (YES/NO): YES